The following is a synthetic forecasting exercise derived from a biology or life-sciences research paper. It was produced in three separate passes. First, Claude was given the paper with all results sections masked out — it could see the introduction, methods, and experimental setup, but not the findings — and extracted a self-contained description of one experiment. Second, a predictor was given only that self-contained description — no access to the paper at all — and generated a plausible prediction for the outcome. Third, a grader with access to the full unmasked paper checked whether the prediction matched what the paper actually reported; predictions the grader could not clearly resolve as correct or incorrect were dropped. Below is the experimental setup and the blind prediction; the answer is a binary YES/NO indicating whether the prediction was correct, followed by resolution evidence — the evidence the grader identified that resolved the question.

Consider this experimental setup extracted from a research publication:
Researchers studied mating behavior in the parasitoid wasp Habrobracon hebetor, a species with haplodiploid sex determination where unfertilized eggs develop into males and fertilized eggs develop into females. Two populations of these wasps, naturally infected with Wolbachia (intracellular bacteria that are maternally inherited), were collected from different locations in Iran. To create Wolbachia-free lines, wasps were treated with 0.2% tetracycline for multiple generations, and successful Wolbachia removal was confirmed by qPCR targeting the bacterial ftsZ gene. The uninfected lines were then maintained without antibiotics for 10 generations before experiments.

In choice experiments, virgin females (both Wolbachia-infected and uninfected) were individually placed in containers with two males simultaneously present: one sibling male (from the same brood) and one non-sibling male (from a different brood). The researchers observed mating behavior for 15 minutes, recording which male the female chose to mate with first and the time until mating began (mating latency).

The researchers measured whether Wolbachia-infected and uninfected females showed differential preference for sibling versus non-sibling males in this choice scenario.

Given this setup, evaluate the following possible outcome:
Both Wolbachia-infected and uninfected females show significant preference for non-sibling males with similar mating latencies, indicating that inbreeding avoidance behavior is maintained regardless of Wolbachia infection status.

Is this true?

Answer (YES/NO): NO